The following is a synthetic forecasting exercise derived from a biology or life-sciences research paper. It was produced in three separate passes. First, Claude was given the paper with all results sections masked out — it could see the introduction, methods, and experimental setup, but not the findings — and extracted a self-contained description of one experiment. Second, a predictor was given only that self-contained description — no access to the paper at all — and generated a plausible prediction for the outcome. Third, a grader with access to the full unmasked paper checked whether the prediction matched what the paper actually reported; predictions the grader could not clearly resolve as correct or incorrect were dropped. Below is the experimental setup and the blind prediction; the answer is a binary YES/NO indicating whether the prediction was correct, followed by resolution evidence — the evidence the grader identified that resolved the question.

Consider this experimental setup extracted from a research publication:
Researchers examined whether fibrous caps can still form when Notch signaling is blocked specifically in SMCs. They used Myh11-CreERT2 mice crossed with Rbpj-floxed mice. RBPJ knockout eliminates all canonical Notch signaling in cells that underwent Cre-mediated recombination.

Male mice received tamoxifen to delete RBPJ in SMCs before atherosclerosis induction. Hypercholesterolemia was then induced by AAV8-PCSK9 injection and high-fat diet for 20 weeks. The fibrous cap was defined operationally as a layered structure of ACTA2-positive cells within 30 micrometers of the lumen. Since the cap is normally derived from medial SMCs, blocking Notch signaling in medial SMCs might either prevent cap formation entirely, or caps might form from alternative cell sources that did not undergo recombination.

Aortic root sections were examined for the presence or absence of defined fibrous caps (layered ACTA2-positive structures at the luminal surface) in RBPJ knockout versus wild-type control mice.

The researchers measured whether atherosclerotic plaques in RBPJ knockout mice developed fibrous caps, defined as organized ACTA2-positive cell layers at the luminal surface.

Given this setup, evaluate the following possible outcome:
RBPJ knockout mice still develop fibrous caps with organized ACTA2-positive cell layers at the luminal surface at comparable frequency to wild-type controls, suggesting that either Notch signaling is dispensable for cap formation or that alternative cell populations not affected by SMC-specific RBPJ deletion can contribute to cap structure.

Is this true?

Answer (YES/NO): NO